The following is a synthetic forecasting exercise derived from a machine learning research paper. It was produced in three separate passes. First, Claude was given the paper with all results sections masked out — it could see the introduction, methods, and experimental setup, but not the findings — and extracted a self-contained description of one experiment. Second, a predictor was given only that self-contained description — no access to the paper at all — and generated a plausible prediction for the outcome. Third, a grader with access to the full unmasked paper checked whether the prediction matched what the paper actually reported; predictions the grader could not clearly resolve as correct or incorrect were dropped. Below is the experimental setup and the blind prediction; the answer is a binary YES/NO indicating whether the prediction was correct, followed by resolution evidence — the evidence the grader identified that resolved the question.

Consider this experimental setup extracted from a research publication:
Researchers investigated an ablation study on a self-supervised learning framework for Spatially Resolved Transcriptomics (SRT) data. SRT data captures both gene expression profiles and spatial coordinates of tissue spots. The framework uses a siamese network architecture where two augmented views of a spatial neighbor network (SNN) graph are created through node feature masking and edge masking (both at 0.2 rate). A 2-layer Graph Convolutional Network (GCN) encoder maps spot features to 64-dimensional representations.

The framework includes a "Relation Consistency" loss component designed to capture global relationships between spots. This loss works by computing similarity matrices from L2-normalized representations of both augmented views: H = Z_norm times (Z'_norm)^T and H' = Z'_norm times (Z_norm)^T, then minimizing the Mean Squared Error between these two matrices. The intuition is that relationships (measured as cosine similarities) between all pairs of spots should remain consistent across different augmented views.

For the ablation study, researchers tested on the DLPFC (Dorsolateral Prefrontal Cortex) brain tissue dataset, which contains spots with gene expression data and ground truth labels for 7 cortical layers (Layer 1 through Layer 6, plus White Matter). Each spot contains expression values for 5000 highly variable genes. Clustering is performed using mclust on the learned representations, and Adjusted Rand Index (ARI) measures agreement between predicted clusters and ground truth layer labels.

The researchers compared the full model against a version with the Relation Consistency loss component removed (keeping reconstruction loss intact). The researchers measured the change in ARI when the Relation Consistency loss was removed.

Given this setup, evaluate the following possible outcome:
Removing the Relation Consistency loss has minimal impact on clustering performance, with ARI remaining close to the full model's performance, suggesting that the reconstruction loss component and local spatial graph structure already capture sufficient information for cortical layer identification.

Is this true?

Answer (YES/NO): NO